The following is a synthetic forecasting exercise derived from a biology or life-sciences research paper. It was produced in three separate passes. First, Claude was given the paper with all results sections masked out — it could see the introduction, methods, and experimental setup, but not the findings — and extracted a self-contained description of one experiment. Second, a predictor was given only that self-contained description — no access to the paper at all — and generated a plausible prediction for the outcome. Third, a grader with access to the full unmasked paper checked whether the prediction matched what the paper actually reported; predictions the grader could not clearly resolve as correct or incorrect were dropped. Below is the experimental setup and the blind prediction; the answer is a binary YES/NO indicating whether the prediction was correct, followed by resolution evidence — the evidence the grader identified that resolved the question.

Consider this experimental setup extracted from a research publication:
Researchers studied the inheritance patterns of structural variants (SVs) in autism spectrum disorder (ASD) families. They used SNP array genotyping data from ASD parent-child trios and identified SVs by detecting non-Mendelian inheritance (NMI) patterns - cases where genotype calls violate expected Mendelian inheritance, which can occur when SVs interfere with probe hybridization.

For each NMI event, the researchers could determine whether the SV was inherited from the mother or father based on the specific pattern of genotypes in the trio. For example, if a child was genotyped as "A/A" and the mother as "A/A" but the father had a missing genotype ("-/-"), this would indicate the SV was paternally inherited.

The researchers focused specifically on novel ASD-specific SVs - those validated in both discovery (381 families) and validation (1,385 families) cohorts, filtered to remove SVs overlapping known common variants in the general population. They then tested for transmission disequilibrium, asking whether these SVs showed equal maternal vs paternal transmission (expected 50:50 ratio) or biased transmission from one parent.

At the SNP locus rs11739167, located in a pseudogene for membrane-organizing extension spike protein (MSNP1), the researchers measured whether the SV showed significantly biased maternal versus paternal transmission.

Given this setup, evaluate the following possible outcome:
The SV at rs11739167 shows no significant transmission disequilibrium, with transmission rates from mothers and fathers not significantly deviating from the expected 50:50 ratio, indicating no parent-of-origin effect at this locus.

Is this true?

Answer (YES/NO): NO